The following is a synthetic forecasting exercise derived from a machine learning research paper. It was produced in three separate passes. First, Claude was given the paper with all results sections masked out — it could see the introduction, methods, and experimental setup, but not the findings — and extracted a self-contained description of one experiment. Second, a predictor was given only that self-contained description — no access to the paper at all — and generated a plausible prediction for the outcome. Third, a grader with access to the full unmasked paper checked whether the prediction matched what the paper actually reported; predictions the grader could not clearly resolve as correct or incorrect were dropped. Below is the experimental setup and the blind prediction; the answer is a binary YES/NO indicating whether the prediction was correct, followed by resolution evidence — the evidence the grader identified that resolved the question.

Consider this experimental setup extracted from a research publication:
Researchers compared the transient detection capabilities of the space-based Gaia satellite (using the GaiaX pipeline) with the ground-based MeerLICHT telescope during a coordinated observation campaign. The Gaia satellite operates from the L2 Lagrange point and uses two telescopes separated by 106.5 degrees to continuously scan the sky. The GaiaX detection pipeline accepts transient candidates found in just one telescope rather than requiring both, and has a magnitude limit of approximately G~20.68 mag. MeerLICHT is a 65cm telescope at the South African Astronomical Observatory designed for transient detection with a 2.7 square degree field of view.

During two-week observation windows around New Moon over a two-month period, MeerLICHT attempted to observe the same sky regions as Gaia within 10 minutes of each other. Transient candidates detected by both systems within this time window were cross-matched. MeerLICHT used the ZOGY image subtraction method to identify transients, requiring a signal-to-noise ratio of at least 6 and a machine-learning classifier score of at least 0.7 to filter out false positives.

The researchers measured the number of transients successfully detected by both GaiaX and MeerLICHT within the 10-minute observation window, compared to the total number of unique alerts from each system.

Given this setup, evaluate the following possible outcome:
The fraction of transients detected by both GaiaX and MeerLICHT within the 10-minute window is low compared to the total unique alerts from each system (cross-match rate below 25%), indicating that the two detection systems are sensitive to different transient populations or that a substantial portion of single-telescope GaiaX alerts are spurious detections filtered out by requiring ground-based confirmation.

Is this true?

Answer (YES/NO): YES